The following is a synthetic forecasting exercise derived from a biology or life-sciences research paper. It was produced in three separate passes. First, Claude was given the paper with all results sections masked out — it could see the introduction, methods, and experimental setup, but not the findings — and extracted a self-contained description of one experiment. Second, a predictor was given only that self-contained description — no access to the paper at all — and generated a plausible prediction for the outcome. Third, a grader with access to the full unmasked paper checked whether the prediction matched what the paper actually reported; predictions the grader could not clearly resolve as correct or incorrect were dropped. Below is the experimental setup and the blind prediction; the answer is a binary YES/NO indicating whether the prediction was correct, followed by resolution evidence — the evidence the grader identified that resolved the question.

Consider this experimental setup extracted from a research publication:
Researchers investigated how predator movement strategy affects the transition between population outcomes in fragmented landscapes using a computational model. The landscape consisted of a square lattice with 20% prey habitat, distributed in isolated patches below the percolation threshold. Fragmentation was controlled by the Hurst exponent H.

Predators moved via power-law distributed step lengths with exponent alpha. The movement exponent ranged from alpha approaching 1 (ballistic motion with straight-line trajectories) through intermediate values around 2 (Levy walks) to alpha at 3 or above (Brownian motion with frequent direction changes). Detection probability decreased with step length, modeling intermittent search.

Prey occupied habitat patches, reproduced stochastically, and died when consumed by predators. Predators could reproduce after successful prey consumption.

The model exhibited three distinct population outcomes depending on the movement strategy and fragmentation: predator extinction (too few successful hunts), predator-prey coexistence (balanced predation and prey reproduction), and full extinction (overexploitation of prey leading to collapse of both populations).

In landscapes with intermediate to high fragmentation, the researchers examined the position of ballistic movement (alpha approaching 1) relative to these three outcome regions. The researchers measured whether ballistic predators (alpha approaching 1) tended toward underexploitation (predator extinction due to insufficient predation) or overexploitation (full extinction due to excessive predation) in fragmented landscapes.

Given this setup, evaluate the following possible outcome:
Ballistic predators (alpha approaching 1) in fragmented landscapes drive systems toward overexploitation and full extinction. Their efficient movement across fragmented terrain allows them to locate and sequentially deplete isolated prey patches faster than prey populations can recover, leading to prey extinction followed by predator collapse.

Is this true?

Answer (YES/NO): NO